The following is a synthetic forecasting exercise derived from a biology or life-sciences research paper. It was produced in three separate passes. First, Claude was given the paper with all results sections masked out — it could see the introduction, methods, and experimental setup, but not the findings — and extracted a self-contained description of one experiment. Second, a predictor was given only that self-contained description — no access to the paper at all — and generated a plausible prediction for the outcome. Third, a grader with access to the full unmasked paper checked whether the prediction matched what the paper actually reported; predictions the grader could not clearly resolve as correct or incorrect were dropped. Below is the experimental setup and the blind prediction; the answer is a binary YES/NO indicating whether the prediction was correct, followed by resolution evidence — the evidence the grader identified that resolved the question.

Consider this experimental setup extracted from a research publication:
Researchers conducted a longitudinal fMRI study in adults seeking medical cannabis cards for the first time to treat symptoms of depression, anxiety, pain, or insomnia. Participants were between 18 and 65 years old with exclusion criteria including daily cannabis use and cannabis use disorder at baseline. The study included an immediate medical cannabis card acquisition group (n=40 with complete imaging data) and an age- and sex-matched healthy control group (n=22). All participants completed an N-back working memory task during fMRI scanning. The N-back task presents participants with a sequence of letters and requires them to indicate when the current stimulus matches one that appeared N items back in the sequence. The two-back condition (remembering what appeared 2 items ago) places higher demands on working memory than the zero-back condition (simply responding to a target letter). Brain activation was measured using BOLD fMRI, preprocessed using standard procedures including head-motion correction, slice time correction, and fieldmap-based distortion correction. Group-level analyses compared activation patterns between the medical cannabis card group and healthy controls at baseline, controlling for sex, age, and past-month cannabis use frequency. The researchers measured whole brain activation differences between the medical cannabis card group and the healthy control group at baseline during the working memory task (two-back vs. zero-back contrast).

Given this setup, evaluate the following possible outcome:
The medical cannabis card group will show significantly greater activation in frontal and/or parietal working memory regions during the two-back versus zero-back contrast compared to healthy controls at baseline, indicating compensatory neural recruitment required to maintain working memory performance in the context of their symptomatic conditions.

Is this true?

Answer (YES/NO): NO